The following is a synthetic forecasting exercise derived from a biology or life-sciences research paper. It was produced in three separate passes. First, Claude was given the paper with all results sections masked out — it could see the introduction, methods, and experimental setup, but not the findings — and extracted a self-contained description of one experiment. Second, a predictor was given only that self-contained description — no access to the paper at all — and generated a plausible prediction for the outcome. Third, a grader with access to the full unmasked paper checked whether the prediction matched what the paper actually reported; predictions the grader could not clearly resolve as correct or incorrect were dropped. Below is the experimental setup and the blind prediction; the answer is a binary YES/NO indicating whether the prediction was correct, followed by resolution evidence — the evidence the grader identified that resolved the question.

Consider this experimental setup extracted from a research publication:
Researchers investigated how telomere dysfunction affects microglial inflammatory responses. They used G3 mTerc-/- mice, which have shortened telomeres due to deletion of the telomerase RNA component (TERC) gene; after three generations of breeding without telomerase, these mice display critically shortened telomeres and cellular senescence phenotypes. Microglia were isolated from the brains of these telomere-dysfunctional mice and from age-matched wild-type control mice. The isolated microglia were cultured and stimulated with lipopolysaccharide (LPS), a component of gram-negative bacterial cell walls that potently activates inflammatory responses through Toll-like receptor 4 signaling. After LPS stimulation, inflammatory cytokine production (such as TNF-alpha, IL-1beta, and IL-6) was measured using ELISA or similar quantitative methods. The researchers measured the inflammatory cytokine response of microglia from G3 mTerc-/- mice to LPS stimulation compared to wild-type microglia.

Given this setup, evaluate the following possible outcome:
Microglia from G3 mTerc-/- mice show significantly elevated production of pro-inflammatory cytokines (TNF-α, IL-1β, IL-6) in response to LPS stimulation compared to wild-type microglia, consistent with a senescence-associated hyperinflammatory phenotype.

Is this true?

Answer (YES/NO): YES